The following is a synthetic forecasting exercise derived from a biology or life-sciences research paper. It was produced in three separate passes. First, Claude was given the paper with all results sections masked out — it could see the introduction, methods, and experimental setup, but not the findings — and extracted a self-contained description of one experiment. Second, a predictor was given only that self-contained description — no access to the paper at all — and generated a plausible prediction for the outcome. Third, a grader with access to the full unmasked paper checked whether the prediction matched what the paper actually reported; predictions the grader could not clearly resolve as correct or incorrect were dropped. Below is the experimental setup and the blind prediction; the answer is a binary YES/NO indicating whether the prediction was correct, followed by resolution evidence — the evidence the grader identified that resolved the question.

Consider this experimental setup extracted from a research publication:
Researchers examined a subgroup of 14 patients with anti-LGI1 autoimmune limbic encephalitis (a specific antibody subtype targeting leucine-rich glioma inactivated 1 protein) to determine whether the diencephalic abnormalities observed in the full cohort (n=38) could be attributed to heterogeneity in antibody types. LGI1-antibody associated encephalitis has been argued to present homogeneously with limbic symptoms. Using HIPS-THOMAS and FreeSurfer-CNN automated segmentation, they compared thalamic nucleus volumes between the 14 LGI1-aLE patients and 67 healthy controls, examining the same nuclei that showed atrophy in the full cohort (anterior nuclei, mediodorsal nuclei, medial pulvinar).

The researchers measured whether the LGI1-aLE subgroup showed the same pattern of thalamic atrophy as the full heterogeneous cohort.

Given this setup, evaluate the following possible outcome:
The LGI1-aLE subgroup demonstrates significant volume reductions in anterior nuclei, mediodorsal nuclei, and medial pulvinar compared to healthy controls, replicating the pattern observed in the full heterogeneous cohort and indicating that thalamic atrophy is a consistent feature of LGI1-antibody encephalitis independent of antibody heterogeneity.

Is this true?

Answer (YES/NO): YES